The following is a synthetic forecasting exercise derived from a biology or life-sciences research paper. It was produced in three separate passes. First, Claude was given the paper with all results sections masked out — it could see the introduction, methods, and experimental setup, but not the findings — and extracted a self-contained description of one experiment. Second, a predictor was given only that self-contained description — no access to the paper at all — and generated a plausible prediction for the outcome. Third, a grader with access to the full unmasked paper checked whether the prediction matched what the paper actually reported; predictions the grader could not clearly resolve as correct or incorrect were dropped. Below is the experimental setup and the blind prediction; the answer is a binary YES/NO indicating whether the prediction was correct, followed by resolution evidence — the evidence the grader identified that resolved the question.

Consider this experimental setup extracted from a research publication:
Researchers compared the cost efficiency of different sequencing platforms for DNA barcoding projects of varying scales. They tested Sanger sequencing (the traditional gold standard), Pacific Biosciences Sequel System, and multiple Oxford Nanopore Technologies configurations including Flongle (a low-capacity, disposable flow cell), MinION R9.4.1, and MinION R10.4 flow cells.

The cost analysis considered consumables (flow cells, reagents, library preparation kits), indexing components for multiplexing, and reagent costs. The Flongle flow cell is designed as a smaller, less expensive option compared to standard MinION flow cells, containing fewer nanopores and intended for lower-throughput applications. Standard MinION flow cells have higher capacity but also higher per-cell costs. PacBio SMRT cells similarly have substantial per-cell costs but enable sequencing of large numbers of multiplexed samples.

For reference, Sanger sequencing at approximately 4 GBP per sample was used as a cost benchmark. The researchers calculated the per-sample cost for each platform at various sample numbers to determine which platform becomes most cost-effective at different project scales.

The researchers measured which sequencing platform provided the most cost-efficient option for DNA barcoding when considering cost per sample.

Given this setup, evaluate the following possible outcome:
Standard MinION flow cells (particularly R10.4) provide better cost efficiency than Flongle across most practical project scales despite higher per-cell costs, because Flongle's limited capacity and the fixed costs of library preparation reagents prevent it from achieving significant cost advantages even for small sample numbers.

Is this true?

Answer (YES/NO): NO